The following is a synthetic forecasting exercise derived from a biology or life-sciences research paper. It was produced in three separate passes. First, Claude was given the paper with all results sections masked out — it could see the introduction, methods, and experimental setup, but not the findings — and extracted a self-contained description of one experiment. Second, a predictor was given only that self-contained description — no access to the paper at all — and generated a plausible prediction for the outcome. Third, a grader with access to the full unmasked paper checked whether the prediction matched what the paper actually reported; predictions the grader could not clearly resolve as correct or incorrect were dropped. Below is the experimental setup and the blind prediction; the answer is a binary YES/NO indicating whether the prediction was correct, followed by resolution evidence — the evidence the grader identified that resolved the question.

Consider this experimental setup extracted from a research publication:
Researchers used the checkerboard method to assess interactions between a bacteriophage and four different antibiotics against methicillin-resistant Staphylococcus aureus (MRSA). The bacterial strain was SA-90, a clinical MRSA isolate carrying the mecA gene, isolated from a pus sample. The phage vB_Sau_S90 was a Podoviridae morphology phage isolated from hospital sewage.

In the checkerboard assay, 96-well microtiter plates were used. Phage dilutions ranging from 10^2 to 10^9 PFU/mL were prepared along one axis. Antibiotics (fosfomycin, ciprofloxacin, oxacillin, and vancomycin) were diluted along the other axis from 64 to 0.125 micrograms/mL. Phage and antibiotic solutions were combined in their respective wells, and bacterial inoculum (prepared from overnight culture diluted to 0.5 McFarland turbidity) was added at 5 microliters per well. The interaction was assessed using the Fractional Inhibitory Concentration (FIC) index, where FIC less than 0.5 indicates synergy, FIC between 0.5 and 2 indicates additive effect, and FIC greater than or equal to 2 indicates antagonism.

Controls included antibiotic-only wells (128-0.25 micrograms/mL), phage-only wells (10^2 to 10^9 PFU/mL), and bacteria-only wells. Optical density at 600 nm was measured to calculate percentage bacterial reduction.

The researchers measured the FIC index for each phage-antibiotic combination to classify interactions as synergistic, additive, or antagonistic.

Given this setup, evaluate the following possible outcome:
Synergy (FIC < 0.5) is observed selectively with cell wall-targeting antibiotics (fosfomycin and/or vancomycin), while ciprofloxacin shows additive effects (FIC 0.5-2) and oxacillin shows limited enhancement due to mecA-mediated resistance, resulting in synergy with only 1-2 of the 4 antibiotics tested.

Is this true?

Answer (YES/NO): NO